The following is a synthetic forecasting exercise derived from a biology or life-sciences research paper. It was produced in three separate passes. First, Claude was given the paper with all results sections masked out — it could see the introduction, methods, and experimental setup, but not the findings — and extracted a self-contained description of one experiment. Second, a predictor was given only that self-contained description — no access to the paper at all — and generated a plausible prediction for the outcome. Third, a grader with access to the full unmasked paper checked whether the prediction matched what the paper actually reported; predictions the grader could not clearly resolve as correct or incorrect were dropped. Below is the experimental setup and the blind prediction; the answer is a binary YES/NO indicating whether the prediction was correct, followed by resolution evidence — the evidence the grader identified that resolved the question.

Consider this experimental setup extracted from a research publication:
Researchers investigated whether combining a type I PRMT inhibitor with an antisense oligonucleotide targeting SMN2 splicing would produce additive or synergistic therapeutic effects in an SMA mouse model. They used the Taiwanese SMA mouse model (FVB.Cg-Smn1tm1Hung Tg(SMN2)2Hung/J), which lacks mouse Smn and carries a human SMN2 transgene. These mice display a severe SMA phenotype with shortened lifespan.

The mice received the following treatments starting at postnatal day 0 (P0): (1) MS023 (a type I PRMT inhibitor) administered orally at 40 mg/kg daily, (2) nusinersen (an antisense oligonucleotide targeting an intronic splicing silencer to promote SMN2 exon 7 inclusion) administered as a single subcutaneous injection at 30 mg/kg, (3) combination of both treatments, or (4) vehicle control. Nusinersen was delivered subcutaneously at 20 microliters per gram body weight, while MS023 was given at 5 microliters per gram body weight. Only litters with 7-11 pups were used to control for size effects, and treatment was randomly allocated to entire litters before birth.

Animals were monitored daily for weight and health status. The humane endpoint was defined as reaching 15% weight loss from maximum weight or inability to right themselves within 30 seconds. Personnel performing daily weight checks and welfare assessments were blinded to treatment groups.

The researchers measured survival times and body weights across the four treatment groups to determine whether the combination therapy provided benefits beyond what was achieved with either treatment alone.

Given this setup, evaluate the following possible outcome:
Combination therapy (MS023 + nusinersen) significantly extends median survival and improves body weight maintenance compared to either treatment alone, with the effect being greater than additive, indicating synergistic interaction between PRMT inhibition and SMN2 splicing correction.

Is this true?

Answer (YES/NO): YES